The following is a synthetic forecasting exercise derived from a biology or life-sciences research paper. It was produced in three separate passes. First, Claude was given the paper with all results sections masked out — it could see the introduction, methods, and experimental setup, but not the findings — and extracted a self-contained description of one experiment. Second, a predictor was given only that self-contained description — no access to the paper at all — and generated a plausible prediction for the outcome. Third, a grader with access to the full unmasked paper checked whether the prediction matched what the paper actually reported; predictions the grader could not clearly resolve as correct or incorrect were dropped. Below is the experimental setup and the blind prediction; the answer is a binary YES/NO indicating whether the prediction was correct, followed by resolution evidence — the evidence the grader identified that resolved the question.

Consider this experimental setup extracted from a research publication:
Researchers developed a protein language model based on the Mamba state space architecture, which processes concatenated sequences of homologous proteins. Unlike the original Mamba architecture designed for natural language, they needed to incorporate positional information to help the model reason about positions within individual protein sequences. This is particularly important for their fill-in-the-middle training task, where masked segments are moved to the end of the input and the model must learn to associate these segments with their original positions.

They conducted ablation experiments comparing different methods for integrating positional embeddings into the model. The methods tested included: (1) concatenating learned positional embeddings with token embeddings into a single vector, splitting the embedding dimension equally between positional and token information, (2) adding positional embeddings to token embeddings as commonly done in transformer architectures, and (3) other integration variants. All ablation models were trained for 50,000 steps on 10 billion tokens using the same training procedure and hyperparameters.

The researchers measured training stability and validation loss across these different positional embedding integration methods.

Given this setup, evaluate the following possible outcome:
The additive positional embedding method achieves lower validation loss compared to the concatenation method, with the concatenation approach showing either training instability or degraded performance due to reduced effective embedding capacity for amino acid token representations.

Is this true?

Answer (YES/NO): NO